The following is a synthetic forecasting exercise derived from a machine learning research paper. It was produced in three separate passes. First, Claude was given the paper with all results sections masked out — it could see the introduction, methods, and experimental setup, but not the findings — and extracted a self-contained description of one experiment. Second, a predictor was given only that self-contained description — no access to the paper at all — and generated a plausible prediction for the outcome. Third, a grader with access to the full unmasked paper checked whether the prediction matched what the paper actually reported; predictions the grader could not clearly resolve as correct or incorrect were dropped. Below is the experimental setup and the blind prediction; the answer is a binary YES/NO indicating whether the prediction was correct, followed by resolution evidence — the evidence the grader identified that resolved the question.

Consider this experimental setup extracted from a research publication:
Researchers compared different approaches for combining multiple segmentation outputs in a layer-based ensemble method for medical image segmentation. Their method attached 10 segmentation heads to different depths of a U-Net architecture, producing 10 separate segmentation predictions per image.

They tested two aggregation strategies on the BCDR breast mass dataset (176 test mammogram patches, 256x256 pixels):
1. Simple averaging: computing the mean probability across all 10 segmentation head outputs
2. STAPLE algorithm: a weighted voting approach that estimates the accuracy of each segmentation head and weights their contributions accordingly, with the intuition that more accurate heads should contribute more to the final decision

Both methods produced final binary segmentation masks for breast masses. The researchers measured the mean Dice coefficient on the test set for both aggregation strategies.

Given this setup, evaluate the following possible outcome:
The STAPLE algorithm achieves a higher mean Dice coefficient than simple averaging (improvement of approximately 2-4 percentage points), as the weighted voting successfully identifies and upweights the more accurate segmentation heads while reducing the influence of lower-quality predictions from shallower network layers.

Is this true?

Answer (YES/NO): NO